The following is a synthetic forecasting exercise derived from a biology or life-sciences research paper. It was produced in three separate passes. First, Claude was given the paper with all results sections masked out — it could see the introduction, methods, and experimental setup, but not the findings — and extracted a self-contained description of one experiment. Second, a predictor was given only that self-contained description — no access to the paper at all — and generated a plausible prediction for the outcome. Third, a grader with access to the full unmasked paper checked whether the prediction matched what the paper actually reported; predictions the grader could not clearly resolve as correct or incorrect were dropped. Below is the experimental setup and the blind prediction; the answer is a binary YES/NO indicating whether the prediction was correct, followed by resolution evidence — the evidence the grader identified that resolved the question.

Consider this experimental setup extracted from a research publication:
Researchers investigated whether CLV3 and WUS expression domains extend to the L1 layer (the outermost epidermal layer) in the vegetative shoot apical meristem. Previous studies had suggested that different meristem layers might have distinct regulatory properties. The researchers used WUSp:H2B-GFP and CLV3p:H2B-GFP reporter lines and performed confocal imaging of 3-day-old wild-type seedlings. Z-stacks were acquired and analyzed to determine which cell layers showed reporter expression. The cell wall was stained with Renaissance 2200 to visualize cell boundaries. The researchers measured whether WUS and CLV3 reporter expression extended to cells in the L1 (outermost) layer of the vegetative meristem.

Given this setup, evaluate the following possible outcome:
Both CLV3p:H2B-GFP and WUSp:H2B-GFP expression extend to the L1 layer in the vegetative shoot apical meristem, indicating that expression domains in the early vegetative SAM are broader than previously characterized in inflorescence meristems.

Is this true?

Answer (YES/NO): NO